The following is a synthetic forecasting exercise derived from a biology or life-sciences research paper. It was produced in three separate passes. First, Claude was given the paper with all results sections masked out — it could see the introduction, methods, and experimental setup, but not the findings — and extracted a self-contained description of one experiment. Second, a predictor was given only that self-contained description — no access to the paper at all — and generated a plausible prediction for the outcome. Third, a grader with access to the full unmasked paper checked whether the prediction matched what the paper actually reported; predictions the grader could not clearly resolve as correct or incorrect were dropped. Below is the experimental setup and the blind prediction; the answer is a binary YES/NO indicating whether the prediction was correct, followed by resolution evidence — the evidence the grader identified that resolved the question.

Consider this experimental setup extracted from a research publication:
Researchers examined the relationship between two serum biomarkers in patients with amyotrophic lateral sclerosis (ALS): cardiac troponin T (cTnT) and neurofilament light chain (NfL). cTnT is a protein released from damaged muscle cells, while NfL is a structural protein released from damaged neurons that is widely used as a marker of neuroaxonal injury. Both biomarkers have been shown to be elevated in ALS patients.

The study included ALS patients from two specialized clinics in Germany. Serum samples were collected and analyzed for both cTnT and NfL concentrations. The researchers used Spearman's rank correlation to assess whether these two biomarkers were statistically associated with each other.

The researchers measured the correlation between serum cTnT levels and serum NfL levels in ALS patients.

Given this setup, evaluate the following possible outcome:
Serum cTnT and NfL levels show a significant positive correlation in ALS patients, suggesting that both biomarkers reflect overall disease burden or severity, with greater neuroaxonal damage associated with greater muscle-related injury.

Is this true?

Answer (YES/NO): NO